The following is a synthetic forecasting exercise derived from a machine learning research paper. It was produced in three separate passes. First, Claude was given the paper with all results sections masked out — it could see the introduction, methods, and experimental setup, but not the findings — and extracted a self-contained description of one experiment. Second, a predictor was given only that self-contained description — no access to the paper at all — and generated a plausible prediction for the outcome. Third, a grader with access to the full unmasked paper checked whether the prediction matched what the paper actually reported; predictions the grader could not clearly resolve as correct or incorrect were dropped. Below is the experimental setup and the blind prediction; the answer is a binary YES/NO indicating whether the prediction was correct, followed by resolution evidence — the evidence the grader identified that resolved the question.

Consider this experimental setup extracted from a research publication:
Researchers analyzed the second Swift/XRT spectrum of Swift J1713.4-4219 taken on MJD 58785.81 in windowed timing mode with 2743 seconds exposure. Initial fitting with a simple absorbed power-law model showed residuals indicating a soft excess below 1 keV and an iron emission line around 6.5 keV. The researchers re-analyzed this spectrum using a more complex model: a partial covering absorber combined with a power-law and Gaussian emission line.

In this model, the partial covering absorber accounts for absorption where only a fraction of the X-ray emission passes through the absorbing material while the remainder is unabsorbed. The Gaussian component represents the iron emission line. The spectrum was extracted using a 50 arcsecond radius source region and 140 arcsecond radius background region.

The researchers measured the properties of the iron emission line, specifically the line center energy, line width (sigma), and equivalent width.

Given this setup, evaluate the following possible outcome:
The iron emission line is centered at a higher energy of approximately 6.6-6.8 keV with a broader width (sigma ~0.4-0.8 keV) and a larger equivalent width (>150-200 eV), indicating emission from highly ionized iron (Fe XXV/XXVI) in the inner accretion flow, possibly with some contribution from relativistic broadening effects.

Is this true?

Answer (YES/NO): NO